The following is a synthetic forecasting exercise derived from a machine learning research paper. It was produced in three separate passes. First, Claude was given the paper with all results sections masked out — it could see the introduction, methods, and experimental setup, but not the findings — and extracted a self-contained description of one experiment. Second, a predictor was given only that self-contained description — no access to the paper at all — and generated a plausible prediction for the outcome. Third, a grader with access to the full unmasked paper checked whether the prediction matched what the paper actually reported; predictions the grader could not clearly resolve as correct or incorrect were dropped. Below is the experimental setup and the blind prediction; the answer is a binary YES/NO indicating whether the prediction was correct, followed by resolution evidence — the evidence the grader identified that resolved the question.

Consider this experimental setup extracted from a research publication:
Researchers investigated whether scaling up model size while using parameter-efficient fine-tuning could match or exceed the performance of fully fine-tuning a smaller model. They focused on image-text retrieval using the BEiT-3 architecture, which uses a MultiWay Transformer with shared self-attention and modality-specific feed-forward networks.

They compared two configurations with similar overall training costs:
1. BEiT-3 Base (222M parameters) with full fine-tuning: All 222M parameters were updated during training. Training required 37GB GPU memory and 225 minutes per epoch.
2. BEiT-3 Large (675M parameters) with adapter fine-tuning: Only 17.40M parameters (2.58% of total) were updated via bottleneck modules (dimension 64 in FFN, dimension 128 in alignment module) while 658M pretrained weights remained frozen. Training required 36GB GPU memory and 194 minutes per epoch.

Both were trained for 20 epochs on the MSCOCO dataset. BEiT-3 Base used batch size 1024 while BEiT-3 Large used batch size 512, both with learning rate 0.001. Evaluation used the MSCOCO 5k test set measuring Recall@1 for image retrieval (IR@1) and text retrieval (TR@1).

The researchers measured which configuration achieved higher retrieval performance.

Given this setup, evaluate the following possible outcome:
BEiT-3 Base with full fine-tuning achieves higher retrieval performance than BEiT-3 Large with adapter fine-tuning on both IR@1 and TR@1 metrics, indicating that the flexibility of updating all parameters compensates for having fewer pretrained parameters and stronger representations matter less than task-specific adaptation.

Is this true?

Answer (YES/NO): NO